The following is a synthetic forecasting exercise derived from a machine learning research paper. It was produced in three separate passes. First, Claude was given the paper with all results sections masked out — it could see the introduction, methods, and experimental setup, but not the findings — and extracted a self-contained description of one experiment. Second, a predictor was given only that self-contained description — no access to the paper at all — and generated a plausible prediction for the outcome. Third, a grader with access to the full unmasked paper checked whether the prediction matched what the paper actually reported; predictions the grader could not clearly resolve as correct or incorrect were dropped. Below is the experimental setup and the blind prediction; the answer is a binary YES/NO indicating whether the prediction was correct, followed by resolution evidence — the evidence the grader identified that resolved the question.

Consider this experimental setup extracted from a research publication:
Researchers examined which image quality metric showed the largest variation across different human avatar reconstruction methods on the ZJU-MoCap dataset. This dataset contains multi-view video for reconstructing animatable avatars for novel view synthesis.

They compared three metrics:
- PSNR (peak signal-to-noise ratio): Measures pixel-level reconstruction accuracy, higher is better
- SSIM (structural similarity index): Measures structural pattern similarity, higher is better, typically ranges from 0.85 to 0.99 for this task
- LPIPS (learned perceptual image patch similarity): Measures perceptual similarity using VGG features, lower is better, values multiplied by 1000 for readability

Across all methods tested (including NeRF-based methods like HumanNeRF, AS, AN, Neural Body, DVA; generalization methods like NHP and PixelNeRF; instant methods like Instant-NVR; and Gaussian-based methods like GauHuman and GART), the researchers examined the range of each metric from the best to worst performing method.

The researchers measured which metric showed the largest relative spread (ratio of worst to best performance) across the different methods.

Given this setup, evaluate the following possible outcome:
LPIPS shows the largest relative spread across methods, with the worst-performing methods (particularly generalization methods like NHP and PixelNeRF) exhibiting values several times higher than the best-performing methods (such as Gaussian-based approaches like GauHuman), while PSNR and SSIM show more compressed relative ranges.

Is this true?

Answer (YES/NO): YES